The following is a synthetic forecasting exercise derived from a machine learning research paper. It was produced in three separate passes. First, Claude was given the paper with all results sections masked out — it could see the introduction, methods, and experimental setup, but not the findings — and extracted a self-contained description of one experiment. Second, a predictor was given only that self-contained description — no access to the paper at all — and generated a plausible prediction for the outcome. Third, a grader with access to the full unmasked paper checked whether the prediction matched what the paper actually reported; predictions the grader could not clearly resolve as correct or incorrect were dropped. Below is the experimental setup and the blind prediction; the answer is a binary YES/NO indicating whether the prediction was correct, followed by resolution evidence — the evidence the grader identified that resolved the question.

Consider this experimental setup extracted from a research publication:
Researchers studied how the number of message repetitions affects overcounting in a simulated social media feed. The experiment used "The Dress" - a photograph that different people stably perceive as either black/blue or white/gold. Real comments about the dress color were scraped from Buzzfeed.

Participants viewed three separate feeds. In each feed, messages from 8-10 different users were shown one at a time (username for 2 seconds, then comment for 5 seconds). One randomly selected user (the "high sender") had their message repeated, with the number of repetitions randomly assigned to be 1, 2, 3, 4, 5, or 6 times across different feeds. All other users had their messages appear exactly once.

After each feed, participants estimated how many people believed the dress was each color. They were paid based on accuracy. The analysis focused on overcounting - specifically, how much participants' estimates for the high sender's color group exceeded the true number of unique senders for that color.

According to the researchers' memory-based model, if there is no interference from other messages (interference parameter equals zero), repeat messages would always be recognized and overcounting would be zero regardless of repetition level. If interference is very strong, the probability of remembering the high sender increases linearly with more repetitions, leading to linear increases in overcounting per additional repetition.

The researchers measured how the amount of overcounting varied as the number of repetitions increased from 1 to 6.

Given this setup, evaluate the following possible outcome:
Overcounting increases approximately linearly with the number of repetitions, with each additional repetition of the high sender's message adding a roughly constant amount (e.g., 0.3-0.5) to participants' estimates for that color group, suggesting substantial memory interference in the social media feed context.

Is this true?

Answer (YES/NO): NO